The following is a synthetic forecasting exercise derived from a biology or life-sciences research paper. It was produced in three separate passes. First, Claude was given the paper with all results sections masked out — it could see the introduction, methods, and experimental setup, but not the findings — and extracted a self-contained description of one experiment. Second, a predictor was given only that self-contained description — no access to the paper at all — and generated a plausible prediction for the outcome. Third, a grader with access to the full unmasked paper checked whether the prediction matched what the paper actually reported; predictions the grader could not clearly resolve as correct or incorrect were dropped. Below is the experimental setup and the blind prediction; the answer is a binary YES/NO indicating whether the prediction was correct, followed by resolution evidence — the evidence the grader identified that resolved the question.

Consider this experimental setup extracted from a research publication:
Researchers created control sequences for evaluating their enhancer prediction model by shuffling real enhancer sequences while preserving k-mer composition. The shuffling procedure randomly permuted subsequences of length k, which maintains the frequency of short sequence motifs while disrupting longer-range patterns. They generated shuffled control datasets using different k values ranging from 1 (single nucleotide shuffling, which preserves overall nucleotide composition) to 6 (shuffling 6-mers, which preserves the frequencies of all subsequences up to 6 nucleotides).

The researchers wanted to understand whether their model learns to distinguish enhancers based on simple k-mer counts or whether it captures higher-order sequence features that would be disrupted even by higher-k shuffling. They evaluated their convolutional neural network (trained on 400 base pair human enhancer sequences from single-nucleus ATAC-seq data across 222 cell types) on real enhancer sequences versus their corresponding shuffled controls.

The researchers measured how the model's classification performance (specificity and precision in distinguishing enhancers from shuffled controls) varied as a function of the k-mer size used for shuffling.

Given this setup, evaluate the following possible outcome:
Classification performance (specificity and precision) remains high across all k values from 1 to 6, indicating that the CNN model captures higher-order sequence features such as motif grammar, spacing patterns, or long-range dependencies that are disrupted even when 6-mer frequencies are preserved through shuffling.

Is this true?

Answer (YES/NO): YES